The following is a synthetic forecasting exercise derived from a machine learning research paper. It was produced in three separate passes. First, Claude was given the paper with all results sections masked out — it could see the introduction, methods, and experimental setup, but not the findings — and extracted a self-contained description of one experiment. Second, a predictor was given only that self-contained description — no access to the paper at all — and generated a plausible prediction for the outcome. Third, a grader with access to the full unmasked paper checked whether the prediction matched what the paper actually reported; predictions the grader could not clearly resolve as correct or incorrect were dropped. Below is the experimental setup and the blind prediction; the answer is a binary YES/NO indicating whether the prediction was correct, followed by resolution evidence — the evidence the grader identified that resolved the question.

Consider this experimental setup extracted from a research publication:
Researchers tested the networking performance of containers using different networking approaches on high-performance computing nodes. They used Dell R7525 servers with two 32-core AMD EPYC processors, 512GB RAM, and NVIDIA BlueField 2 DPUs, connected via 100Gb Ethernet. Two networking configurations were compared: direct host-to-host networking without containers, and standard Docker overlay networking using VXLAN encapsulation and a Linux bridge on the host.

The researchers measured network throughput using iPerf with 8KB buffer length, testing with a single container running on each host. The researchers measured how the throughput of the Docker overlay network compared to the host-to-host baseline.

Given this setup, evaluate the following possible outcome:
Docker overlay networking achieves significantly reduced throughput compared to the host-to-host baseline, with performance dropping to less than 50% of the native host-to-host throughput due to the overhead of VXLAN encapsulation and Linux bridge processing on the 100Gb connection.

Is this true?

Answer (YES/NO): NO